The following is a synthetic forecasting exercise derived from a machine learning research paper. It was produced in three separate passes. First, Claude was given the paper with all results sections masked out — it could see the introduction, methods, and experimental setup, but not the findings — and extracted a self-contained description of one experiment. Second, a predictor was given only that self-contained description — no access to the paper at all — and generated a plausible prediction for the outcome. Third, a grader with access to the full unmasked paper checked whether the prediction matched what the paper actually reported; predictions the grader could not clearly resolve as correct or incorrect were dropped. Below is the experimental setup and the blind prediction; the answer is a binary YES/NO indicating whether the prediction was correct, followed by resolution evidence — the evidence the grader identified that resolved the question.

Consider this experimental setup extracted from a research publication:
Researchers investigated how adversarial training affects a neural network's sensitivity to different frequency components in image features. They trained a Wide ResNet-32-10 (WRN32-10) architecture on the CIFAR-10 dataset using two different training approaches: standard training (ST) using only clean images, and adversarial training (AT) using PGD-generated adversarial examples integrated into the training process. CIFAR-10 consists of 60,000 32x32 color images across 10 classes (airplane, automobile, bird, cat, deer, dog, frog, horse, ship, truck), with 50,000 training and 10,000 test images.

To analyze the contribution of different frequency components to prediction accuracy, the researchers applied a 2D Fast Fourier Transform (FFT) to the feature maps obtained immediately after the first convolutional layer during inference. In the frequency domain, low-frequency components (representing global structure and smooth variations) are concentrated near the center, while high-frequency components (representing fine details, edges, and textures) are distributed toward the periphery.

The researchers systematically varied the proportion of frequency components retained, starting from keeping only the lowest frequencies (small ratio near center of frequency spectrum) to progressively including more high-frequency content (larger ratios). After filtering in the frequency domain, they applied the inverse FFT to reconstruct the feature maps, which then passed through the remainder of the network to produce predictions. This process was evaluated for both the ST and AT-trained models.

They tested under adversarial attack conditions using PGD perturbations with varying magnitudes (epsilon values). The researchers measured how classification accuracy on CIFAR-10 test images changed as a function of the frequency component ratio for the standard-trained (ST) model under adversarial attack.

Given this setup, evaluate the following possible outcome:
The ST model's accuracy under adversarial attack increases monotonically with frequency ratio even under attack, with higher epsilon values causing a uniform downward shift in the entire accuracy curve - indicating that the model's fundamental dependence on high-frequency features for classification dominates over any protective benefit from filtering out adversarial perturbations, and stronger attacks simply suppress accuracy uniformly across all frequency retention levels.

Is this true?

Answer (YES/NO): NO